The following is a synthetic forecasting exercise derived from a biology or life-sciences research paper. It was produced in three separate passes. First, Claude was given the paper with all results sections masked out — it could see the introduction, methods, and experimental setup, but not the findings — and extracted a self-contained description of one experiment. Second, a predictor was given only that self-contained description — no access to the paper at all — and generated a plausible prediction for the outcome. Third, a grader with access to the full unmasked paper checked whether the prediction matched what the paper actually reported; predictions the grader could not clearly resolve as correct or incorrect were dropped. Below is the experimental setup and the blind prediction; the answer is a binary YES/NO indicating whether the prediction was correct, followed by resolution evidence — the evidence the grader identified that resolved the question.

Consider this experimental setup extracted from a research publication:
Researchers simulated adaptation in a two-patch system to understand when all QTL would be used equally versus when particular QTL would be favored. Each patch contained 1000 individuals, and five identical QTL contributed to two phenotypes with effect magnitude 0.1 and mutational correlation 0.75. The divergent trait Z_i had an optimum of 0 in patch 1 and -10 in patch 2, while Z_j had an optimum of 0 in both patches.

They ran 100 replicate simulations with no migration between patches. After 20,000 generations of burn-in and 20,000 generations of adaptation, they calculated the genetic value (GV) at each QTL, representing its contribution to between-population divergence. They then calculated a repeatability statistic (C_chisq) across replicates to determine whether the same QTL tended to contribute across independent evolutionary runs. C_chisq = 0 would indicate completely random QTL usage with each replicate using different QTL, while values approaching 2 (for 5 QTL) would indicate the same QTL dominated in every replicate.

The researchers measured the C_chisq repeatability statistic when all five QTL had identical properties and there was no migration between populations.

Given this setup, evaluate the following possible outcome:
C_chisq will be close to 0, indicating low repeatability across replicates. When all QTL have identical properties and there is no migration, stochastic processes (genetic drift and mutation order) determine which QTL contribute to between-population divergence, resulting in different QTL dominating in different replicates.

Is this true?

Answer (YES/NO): YES